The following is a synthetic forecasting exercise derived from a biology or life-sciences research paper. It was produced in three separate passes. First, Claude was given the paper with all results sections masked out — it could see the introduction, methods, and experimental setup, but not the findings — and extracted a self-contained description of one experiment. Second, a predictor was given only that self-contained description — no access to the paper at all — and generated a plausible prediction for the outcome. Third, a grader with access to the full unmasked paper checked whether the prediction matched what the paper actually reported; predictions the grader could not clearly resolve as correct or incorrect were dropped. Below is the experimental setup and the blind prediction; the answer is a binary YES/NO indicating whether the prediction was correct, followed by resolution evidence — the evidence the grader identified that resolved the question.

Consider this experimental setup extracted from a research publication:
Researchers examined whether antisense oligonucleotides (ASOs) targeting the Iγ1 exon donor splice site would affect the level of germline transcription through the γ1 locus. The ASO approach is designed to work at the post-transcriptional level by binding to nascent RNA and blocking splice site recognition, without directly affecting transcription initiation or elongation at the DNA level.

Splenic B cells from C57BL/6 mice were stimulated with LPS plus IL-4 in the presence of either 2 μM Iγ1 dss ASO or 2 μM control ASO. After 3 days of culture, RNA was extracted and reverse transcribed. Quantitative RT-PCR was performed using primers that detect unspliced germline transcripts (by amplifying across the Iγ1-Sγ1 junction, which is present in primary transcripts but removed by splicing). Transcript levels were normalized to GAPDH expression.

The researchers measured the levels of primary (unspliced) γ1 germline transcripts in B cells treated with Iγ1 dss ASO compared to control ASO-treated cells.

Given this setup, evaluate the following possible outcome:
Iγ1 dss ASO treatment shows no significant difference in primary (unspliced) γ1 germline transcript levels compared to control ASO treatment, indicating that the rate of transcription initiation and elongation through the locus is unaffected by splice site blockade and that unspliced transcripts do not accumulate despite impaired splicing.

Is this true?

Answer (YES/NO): NO